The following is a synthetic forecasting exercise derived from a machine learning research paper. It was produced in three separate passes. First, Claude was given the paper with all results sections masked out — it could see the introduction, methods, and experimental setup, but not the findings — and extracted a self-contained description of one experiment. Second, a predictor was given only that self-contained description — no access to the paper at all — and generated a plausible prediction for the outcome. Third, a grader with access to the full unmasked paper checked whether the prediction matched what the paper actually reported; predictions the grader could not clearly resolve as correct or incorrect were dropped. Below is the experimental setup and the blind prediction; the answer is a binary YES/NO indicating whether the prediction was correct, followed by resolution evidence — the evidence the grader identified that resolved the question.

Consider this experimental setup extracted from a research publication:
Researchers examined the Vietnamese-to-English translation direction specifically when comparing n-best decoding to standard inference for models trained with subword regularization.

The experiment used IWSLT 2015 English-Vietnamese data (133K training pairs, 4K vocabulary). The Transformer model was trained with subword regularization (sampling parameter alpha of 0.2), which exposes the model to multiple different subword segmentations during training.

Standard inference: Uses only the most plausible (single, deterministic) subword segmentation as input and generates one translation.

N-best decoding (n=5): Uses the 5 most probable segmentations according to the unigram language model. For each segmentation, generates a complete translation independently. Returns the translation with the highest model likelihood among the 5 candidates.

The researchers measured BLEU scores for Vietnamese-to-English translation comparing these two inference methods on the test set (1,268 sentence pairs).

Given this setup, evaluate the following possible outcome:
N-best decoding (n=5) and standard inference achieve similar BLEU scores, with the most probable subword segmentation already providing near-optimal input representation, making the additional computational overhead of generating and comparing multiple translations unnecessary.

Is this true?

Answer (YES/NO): NO